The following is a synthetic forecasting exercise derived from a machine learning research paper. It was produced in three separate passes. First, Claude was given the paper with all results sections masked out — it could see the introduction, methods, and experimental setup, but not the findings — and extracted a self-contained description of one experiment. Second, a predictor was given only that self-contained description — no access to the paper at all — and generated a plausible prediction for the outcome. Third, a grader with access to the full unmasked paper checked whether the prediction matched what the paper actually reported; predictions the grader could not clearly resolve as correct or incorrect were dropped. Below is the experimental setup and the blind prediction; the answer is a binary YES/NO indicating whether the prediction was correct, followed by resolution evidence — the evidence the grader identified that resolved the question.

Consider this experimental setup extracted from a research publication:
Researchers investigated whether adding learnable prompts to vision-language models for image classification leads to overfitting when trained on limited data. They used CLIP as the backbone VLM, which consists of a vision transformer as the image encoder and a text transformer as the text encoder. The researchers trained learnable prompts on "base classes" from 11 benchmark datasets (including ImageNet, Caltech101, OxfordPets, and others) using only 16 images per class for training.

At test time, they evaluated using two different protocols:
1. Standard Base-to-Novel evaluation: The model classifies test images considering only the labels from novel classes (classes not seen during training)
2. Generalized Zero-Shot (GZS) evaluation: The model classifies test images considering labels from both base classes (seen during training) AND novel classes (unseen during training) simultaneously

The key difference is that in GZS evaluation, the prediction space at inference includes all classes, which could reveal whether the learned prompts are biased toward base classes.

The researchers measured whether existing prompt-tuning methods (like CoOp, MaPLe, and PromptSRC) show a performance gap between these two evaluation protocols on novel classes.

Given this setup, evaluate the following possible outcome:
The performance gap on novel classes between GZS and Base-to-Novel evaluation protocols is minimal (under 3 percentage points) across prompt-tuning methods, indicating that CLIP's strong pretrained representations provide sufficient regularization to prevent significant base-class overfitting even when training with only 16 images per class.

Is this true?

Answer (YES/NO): NO